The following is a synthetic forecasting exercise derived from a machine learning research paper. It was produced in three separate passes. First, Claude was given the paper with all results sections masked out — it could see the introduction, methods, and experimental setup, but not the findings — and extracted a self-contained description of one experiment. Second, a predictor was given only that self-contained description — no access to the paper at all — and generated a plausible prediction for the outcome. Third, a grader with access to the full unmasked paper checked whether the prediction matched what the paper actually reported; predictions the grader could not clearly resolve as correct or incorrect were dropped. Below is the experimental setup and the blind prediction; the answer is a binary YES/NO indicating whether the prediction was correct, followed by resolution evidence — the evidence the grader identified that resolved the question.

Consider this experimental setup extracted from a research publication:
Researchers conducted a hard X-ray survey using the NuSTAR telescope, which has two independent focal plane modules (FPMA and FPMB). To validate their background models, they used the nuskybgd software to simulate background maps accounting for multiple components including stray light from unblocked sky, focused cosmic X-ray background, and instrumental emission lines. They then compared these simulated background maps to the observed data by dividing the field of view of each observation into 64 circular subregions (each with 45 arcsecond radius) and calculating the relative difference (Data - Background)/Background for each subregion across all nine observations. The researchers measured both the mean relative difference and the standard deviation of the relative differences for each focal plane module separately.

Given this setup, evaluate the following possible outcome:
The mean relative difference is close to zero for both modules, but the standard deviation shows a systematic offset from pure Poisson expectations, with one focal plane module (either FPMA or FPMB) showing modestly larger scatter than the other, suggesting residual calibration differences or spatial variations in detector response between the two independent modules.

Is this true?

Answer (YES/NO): NO